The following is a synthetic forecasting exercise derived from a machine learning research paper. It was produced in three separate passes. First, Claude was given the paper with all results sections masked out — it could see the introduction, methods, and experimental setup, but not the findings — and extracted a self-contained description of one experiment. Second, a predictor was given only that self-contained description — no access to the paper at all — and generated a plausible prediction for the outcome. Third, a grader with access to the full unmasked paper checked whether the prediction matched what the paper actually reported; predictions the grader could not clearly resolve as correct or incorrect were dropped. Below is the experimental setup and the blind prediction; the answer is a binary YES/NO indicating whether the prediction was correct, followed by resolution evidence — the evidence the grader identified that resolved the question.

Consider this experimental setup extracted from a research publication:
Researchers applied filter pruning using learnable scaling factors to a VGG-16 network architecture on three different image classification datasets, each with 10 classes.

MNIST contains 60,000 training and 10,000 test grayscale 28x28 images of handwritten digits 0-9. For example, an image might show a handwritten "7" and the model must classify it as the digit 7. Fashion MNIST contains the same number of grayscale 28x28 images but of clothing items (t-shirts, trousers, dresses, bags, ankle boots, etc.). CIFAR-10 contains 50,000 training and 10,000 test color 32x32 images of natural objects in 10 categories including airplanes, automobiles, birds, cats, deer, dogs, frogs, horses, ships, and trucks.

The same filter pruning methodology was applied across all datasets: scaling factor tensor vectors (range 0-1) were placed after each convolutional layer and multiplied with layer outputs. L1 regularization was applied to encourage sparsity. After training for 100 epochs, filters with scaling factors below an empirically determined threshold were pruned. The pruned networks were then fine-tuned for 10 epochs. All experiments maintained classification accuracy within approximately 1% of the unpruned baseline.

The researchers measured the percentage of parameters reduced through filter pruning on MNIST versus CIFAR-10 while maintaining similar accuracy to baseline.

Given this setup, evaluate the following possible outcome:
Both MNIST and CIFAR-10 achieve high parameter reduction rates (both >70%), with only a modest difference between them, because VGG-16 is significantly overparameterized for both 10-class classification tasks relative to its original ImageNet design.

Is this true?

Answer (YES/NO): YES